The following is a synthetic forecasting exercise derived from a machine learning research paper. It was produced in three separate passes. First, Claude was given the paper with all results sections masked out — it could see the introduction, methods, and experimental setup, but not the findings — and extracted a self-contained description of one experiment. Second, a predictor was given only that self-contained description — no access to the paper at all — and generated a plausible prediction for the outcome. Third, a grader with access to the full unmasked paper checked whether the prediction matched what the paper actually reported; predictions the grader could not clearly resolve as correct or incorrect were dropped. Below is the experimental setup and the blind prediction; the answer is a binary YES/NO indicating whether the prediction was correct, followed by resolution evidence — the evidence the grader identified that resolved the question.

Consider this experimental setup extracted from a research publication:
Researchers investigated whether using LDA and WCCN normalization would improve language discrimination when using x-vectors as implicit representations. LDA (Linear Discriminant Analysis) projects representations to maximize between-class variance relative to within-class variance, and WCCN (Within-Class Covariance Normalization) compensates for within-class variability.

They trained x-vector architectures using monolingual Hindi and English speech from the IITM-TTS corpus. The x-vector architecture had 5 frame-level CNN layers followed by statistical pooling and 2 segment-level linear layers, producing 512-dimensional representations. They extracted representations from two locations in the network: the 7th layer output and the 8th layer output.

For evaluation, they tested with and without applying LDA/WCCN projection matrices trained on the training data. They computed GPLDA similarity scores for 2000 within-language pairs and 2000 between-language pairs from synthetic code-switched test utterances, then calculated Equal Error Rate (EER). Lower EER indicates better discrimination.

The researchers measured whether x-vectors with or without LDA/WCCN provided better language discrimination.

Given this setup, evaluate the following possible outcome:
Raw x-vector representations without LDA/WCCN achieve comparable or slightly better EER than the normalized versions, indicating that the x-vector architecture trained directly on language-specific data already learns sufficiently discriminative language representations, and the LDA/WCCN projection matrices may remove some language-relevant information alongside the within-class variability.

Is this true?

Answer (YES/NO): YES